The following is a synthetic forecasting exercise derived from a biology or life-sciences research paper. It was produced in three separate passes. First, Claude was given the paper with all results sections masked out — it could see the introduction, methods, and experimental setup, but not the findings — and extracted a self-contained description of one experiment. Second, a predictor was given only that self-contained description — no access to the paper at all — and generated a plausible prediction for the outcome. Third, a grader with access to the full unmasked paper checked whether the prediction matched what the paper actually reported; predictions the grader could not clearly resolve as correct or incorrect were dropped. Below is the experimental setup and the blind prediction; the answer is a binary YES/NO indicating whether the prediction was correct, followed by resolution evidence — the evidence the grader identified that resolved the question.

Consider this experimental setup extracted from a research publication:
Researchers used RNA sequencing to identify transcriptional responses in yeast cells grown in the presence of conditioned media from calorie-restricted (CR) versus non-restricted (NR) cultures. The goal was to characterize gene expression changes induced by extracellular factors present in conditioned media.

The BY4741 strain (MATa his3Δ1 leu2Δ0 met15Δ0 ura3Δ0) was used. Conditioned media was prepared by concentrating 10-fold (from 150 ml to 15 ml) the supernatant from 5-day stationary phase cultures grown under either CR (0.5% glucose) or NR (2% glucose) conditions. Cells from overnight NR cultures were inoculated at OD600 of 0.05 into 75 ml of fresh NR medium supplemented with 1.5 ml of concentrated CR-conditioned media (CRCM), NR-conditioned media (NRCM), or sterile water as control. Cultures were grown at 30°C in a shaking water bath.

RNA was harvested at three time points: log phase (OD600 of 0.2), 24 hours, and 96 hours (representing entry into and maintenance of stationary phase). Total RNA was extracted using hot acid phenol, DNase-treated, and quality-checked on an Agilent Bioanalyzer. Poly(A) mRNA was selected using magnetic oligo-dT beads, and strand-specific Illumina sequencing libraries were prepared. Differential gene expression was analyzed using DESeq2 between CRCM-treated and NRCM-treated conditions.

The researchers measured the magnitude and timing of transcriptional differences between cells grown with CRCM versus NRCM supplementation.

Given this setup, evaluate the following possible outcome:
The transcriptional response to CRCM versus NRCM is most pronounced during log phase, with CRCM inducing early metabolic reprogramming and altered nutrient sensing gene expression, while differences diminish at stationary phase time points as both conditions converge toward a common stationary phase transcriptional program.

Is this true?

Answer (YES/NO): NO